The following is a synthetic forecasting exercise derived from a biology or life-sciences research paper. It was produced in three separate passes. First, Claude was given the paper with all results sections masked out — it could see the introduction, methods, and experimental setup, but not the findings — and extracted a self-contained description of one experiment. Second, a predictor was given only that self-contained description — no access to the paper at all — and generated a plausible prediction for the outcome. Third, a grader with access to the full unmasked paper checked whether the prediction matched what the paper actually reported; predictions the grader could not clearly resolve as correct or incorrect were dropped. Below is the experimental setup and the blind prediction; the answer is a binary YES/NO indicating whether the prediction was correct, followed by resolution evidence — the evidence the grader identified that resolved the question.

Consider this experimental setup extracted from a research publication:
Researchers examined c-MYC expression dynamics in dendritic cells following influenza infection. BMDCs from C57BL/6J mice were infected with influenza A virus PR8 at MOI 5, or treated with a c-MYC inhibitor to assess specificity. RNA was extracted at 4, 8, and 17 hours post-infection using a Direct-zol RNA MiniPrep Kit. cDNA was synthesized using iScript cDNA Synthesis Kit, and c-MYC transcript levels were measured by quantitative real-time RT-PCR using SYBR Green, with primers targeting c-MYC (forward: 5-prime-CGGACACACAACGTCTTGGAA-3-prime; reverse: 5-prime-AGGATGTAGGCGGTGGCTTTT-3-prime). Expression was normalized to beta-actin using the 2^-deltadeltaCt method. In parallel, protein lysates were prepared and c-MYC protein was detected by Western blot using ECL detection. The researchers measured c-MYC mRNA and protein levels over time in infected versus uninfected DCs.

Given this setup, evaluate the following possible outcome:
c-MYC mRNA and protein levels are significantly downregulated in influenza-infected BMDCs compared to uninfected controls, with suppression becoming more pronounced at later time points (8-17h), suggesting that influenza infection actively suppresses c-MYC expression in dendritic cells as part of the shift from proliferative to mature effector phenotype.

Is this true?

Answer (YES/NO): NO